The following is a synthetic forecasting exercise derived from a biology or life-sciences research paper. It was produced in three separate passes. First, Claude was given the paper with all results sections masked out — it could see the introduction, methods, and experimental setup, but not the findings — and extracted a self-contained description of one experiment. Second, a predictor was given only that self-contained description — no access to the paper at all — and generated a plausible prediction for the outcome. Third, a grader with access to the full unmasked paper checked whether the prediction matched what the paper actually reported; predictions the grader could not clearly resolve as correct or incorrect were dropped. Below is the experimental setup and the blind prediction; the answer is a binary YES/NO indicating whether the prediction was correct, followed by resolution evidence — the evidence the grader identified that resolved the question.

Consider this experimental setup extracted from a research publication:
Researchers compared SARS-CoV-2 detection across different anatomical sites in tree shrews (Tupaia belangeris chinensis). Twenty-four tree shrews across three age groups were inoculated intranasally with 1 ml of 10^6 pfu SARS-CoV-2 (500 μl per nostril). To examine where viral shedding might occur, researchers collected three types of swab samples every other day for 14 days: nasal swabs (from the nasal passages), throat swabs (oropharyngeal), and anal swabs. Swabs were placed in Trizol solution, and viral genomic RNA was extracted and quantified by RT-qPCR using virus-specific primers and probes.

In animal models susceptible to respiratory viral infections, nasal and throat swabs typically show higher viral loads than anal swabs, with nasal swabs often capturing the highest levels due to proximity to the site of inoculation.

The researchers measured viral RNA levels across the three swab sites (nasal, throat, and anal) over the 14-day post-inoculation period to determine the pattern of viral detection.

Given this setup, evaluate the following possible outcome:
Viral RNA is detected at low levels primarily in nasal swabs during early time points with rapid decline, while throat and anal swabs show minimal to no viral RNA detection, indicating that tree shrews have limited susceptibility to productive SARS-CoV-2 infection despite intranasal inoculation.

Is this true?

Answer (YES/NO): NO